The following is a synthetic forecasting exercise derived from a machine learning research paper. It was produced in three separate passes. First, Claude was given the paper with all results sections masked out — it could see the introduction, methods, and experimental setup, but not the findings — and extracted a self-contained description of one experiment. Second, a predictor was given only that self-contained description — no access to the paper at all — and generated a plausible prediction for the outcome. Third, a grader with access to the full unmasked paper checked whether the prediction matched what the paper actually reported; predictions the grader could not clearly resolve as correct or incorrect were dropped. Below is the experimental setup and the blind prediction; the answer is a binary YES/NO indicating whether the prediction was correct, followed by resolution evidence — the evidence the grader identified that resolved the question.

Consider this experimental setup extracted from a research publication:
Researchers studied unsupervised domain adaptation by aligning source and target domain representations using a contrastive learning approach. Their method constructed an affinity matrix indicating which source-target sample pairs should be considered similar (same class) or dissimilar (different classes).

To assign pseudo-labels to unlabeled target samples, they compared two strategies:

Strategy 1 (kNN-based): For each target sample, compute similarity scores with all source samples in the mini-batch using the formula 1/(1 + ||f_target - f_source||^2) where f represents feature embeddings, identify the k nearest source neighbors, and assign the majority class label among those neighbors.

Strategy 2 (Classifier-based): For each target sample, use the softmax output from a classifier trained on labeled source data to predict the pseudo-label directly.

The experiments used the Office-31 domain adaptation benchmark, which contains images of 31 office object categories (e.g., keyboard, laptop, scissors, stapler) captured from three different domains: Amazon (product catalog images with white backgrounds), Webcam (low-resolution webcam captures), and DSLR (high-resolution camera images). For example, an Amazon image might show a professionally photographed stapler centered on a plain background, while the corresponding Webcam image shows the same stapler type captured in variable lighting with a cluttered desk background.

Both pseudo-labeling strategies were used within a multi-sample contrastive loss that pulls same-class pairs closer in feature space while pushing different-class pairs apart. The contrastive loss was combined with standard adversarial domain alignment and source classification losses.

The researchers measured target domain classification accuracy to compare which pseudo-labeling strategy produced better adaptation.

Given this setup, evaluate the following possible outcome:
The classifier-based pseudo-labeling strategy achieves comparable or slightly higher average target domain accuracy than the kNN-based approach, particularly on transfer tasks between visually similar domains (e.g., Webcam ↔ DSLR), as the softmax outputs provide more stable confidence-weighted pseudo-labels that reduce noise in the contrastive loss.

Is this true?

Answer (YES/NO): NO